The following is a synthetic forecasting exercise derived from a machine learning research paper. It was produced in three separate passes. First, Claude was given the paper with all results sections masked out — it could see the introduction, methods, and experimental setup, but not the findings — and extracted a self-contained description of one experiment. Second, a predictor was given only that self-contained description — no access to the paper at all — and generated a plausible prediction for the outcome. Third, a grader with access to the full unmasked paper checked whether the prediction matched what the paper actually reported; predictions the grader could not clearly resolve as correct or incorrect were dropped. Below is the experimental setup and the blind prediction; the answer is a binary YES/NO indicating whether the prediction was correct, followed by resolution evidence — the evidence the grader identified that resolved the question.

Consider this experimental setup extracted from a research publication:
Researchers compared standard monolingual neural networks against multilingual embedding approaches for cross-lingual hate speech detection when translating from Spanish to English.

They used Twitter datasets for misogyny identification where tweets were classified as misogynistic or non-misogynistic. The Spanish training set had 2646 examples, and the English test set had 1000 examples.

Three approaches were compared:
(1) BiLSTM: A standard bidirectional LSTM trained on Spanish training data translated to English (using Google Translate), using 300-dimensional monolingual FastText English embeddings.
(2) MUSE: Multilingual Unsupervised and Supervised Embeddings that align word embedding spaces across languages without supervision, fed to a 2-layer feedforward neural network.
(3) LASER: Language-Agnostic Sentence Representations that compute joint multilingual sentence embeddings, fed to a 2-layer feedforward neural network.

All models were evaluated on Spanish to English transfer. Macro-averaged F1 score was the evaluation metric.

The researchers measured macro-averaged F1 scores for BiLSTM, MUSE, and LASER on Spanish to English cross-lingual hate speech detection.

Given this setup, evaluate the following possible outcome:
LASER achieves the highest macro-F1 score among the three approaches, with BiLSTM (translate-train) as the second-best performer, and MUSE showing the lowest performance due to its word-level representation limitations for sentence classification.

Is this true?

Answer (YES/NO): NO